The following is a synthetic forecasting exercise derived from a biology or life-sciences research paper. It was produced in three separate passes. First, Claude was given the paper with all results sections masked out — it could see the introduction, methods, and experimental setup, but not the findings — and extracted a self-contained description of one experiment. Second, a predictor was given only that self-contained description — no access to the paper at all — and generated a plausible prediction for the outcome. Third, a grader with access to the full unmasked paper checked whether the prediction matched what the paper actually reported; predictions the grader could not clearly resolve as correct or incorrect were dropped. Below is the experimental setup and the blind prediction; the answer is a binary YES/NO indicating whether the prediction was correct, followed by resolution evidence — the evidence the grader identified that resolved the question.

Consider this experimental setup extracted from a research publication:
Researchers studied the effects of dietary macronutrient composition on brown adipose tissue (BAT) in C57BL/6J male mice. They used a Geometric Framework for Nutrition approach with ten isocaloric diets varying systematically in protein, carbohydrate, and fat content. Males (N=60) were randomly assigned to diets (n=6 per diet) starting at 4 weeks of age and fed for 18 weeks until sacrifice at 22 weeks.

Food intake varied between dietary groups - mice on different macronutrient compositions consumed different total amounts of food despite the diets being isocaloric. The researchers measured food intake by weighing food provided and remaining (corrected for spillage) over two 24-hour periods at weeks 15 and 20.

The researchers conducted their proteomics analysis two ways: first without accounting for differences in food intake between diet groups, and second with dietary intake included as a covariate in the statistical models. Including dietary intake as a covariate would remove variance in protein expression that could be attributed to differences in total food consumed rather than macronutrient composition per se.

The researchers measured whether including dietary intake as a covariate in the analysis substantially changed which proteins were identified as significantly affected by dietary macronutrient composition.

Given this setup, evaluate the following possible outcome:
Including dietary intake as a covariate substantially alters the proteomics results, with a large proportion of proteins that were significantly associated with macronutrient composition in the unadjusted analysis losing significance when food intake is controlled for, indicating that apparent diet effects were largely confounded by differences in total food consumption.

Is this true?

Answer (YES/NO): NO